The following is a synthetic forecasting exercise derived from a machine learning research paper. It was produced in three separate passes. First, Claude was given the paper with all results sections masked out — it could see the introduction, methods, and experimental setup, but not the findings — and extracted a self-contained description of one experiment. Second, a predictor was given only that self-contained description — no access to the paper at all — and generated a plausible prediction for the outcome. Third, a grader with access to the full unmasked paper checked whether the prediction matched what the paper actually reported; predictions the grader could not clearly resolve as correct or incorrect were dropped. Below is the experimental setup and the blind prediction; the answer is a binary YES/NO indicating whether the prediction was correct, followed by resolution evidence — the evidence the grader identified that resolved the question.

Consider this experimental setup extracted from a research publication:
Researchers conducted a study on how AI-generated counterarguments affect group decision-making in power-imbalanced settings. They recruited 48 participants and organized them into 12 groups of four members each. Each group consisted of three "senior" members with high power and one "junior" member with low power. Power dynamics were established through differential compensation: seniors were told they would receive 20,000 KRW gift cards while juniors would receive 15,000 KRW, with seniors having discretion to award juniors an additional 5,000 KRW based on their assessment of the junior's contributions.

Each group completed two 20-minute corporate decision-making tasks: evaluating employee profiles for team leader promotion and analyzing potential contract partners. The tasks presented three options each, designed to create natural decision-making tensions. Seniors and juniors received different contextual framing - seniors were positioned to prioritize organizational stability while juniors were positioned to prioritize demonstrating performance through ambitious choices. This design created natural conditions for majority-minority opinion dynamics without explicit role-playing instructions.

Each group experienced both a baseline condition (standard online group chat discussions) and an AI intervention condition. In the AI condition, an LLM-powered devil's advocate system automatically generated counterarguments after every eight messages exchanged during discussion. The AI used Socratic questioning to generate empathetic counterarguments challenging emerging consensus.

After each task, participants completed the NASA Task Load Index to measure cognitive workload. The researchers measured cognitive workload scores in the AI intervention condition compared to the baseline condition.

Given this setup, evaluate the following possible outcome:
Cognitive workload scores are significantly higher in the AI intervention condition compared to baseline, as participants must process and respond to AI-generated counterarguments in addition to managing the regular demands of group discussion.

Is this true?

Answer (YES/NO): NO